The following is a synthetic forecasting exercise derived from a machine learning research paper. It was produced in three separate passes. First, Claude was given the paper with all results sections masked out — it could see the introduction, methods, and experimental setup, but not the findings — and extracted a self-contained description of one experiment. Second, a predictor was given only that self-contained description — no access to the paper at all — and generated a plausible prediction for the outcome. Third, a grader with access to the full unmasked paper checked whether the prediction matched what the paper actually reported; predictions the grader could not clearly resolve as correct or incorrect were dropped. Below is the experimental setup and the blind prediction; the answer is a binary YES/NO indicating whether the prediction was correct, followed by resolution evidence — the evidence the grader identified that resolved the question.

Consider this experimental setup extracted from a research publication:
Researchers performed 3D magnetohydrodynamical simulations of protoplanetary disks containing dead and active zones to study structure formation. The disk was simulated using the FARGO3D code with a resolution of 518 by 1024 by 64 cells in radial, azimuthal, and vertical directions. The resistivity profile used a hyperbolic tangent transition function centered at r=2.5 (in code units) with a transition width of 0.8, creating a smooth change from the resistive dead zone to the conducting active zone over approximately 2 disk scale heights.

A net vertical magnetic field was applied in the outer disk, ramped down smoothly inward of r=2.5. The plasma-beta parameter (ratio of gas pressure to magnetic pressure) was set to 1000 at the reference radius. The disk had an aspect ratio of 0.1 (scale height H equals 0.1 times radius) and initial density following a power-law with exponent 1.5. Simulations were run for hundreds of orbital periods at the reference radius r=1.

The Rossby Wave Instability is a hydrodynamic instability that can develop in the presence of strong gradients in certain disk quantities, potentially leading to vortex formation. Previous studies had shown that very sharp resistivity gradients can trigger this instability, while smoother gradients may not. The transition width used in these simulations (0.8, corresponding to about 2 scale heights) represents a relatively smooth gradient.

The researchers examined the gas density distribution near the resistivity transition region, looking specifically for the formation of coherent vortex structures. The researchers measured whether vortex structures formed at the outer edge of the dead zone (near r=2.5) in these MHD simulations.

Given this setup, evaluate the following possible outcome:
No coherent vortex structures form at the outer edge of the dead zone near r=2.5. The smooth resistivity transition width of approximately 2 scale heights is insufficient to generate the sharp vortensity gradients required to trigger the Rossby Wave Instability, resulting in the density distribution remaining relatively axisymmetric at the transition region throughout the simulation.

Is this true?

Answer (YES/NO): NO